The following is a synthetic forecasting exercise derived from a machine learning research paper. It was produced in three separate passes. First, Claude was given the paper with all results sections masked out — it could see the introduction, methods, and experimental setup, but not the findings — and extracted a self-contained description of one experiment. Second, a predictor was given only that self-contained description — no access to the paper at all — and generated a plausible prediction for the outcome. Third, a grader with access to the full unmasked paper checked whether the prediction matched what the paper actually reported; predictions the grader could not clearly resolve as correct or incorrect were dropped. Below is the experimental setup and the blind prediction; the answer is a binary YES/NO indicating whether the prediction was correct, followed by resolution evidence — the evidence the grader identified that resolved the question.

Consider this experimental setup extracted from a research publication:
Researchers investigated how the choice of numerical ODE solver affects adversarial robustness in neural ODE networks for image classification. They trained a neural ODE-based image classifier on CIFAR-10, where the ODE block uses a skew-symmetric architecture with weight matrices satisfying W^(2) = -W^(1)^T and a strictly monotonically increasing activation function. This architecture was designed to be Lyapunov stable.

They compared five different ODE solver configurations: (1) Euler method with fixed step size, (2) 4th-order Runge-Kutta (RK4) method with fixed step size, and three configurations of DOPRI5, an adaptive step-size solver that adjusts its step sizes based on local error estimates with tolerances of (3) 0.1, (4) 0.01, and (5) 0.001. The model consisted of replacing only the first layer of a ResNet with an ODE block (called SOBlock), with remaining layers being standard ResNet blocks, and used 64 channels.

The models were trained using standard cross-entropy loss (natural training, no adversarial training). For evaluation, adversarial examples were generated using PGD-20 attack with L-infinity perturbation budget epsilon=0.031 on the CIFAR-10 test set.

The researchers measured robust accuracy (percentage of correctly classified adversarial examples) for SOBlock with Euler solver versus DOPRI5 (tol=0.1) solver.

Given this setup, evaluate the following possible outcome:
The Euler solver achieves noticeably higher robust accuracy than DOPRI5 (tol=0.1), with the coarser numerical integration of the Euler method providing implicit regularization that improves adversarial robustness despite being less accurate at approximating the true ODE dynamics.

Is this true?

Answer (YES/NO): NO